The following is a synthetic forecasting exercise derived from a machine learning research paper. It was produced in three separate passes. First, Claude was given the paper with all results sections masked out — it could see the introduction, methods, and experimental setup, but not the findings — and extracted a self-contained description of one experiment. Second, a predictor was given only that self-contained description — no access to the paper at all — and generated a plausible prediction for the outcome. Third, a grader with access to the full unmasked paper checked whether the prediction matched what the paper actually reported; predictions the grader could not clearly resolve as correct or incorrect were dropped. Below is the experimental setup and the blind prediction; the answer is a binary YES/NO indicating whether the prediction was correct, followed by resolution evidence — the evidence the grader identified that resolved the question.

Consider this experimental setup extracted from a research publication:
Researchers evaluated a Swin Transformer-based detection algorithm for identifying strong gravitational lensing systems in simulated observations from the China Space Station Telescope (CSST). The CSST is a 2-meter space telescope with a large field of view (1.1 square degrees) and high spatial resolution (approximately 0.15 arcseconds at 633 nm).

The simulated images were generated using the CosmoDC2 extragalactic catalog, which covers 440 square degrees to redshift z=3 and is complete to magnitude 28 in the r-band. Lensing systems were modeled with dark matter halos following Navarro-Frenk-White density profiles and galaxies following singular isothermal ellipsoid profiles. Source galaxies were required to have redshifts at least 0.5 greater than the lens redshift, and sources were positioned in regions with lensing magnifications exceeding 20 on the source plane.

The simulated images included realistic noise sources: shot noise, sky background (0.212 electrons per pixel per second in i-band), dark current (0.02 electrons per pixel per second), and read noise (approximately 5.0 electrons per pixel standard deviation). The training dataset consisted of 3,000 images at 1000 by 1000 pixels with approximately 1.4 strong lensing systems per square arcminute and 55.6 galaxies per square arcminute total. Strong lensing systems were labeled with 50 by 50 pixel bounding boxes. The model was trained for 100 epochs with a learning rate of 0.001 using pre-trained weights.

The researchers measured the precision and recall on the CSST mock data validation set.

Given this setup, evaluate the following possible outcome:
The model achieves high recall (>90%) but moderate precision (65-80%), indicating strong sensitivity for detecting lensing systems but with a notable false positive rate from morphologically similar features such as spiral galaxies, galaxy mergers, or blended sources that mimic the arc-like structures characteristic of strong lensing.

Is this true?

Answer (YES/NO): NO